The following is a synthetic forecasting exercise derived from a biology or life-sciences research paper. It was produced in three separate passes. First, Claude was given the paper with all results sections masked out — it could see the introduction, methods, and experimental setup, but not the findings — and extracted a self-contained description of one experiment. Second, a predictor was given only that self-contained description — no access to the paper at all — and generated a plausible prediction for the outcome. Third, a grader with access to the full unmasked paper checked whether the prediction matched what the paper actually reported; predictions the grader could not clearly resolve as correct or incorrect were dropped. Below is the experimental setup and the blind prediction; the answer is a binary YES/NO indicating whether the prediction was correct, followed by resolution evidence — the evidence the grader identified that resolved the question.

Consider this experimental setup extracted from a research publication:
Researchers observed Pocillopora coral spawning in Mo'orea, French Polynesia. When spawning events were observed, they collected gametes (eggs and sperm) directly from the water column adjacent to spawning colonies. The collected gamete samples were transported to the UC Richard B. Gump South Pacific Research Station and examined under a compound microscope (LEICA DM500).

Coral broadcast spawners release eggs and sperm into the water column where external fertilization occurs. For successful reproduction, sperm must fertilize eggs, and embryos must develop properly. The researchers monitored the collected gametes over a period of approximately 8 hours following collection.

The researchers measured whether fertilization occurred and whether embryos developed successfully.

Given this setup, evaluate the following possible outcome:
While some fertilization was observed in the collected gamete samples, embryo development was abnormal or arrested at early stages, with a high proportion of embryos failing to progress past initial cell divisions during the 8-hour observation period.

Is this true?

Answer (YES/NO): NO